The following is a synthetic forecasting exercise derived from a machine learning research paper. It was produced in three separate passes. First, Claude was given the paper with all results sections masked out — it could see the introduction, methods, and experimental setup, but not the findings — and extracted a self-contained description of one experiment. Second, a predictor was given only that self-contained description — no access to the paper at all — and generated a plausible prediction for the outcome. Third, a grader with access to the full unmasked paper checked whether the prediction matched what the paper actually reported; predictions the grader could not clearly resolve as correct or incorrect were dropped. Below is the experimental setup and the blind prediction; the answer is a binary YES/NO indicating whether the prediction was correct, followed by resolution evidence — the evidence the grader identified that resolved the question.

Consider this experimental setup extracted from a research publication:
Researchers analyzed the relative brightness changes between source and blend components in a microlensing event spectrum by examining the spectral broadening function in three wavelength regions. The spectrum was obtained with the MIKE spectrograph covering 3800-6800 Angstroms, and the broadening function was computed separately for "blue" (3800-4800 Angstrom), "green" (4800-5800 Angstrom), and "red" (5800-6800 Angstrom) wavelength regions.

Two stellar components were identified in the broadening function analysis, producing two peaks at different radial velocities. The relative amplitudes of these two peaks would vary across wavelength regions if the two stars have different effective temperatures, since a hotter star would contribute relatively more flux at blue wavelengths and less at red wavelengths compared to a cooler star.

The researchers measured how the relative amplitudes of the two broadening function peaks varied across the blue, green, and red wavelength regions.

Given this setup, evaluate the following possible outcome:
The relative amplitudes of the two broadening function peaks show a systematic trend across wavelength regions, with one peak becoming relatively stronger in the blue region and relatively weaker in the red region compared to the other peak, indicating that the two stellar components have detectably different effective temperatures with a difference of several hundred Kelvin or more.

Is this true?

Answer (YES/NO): YES